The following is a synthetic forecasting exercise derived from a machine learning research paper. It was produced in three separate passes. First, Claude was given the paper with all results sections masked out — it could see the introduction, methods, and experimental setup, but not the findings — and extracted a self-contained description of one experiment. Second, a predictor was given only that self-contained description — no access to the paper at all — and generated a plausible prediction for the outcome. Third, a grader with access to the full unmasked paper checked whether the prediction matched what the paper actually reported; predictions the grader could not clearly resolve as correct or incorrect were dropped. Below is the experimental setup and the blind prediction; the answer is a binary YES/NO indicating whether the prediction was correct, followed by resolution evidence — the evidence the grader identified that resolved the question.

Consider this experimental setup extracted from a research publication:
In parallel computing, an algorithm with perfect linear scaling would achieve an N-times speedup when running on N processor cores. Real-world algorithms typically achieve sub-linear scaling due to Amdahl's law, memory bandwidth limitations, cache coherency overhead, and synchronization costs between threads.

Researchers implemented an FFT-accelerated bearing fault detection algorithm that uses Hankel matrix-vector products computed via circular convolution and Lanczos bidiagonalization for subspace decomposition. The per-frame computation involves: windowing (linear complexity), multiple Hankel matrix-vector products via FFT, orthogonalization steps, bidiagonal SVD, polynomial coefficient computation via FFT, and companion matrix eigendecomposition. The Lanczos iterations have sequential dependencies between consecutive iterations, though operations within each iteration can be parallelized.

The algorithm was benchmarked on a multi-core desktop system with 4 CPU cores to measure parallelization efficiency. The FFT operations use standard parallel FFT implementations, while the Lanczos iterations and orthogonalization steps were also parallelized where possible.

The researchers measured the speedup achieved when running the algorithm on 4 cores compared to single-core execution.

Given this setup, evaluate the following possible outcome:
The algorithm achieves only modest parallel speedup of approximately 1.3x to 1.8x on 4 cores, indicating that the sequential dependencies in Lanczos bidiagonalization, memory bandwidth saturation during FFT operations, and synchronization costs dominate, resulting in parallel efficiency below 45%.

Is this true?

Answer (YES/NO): NO